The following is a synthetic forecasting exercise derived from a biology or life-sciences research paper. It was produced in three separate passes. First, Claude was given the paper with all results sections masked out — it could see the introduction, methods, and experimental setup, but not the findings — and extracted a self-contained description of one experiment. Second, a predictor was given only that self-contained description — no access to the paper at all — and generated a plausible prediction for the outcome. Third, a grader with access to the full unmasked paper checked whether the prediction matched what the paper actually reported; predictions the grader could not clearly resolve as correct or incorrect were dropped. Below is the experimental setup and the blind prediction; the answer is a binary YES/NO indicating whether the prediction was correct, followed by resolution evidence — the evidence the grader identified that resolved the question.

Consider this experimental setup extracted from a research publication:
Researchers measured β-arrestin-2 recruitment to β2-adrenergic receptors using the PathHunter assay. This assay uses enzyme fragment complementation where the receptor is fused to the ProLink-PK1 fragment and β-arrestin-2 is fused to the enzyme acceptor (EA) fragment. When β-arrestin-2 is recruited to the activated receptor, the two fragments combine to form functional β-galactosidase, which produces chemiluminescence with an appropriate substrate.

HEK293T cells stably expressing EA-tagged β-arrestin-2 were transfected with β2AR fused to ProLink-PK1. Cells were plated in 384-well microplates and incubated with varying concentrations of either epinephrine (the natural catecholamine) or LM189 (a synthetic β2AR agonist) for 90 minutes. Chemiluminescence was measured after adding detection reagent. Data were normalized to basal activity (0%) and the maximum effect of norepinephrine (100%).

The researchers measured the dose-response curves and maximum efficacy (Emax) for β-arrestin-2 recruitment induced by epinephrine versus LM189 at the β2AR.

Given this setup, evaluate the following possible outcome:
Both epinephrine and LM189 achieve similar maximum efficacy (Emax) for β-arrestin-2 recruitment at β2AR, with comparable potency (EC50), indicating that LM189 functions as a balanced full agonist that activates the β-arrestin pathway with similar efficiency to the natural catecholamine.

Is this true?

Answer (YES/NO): NO